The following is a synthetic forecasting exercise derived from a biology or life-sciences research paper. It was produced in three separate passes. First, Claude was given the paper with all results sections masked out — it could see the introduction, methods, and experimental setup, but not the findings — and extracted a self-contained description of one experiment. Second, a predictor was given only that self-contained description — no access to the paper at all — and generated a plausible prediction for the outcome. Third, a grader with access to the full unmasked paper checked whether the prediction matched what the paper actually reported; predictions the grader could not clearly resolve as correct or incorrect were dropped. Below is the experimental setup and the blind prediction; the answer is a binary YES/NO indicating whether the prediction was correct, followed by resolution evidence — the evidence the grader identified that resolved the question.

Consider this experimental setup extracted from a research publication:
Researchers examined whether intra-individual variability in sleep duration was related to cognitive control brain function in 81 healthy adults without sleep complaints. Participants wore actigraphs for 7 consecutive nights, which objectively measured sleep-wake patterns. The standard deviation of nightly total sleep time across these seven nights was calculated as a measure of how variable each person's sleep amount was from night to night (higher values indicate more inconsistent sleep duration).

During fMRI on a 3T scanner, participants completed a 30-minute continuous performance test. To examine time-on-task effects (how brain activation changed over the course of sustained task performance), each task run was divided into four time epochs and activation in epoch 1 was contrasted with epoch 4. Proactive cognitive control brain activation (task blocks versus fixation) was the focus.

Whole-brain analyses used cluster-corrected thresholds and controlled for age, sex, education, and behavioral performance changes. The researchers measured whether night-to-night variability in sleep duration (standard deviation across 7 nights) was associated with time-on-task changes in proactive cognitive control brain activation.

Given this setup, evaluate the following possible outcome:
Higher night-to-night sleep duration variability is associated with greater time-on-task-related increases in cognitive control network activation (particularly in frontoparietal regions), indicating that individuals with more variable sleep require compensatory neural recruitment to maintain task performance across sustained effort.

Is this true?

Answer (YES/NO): NO